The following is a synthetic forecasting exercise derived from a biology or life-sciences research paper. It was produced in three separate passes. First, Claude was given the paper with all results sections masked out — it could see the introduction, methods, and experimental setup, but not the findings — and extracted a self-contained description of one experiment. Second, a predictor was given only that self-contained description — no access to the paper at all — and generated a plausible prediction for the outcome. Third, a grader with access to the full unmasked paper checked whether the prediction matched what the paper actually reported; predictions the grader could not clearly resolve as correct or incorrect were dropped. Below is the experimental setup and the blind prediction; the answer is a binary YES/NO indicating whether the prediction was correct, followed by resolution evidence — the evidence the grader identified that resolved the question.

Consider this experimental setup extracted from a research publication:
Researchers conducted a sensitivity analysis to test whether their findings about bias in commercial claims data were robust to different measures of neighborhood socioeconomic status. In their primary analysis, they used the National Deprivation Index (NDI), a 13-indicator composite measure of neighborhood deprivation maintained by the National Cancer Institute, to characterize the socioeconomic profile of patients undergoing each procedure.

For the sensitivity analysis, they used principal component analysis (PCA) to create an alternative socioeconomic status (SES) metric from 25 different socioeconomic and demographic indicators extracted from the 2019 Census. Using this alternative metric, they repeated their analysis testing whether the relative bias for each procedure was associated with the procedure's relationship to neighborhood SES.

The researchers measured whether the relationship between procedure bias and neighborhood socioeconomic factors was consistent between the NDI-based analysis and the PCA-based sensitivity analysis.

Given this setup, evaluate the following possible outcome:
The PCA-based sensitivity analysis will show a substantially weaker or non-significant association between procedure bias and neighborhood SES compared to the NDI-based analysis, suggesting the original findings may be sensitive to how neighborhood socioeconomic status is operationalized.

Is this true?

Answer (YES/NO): NO